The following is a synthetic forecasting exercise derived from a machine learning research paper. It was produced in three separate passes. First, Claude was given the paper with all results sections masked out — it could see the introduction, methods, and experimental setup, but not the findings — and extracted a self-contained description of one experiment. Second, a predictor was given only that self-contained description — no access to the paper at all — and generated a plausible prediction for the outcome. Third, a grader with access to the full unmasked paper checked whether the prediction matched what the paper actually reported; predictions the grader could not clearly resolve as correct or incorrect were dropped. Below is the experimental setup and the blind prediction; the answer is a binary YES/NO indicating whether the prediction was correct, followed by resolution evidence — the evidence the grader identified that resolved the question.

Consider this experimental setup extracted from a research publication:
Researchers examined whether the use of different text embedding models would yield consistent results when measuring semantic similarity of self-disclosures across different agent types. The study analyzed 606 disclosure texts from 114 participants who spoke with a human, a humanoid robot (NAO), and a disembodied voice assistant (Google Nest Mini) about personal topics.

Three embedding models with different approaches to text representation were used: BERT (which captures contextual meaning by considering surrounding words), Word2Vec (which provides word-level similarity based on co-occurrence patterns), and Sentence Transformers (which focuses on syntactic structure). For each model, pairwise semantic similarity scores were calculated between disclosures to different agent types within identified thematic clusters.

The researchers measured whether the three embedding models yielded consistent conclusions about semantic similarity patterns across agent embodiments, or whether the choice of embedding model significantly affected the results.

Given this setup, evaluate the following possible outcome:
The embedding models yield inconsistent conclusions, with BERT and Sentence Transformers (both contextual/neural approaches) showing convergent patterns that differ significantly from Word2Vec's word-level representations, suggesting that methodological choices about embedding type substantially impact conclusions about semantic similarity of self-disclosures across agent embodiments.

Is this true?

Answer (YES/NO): NO